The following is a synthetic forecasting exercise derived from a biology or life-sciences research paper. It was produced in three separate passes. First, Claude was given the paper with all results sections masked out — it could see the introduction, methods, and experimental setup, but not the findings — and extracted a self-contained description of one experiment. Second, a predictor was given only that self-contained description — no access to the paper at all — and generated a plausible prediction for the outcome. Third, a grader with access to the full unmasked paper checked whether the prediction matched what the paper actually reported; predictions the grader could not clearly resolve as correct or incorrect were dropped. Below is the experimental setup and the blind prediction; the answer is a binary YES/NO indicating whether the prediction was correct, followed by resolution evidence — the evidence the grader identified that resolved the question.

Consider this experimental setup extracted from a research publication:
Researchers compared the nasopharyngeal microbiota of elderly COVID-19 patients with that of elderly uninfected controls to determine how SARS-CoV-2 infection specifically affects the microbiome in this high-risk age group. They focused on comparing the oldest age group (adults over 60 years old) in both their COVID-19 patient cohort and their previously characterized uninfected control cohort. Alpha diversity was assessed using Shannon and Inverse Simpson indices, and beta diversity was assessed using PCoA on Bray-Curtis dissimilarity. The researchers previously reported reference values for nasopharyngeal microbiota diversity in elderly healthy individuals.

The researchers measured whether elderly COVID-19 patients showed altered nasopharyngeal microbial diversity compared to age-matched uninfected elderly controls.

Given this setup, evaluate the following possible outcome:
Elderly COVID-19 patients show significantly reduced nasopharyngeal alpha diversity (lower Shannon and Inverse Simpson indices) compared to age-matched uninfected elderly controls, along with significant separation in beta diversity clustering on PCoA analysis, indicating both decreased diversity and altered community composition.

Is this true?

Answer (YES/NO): NO